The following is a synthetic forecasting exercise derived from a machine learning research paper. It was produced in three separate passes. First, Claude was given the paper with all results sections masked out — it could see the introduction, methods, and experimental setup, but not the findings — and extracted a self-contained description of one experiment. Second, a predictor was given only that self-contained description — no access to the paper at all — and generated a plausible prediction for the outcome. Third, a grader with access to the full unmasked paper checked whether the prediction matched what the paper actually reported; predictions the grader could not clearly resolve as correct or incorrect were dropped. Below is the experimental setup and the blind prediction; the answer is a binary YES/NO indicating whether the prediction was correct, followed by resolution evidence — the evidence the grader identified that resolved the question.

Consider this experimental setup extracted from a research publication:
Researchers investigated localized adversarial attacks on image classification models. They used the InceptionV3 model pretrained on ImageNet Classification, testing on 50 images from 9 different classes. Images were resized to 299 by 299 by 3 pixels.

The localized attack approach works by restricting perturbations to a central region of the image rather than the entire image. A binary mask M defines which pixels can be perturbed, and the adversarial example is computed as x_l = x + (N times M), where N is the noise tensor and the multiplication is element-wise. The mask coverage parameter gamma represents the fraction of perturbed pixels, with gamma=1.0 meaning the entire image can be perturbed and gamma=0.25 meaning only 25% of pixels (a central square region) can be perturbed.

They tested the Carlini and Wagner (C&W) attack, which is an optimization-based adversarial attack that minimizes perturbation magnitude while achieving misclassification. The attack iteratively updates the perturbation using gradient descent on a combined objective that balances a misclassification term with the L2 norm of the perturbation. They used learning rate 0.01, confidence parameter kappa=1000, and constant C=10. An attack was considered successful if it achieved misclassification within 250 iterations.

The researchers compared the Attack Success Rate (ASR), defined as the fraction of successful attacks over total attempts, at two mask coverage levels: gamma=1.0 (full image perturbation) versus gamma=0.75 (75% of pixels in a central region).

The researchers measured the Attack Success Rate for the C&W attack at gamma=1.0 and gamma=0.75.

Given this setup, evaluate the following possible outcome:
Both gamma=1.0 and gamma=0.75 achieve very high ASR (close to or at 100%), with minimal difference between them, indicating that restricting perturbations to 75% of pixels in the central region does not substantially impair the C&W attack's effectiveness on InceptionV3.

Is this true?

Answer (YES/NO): NO